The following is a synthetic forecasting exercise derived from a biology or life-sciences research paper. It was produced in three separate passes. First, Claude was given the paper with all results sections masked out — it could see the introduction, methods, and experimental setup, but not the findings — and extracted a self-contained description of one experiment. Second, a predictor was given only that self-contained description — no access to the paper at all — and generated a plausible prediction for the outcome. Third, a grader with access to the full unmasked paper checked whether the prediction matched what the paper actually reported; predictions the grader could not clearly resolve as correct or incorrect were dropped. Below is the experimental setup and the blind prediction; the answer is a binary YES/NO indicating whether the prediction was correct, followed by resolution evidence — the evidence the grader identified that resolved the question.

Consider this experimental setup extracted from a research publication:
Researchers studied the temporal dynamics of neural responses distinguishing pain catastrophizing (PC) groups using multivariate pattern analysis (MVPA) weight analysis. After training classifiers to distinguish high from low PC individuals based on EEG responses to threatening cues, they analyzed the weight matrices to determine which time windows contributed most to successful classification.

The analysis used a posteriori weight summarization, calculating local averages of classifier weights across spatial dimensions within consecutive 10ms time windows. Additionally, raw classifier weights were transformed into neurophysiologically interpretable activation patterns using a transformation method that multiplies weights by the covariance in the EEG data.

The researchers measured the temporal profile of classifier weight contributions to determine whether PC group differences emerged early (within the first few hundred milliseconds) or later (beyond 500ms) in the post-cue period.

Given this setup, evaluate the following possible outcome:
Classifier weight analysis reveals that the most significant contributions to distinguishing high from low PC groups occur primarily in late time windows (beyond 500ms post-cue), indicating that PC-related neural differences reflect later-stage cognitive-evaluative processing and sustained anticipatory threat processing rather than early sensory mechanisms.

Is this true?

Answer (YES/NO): NO